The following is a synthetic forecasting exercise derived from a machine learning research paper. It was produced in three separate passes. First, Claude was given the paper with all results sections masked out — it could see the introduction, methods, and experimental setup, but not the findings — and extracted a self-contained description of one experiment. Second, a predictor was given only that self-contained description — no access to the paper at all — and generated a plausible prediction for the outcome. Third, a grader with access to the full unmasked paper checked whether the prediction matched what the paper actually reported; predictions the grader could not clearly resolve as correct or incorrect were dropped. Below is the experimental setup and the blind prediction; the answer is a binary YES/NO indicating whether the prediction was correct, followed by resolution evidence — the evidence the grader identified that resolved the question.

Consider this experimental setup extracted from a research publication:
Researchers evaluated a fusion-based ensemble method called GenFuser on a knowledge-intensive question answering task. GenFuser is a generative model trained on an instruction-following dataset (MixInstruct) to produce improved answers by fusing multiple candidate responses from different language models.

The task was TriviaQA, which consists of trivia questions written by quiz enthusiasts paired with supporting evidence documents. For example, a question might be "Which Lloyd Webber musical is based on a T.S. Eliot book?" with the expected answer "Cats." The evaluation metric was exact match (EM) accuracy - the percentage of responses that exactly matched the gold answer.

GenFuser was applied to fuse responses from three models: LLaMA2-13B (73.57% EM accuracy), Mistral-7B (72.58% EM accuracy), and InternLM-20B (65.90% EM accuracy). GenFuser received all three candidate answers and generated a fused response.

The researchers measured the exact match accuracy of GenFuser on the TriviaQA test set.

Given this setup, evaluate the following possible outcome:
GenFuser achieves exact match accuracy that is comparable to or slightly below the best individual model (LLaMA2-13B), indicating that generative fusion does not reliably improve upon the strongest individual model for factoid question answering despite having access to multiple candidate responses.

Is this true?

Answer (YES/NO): NO